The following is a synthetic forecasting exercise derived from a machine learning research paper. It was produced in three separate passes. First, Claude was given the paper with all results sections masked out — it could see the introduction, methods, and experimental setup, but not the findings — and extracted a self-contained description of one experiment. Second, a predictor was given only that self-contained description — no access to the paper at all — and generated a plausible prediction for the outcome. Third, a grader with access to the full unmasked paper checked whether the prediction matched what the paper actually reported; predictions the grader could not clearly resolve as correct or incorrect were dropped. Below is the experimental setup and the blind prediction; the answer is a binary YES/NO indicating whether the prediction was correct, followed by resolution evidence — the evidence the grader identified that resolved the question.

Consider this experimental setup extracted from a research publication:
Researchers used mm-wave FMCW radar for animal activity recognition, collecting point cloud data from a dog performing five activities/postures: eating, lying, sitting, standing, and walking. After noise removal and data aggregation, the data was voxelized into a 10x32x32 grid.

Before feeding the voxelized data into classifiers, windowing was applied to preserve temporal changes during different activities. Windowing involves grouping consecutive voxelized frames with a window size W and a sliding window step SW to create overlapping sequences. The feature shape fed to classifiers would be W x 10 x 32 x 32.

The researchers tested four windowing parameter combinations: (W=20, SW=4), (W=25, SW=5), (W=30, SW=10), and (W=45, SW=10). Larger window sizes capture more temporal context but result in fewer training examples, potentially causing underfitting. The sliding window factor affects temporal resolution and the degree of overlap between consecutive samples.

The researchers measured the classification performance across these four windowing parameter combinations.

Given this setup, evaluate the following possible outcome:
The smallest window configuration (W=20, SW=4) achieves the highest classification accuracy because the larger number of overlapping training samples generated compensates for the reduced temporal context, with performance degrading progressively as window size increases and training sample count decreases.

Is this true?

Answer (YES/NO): NO